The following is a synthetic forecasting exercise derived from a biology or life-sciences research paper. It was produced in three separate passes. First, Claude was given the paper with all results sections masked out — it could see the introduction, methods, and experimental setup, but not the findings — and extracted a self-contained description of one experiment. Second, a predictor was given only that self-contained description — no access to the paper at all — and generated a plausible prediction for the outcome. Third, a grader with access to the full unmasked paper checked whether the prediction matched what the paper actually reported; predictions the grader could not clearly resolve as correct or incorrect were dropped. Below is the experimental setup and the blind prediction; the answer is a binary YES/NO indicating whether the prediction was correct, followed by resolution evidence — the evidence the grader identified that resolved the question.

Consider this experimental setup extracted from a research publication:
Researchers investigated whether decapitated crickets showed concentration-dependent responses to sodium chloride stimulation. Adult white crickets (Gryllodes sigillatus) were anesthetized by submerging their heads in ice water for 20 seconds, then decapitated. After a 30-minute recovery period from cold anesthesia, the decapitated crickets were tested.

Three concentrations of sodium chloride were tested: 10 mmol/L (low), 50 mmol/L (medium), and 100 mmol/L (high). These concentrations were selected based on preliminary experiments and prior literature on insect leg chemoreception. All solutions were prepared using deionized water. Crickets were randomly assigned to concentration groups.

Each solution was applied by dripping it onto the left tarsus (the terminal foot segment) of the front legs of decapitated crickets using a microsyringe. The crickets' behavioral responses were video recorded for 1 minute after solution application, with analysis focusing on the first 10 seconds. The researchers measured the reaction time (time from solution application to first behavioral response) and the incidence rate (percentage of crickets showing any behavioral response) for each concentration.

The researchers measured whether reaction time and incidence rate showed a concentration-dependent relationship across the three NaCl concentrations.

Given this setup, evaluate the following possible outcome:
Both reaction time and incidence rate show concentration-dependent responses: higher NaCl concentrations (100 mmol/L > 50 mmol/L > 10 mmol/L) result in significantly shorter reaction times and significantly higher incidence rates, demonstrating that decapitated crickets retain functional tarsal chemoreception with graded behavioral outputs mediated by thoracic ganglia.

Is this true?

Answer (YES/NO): NO